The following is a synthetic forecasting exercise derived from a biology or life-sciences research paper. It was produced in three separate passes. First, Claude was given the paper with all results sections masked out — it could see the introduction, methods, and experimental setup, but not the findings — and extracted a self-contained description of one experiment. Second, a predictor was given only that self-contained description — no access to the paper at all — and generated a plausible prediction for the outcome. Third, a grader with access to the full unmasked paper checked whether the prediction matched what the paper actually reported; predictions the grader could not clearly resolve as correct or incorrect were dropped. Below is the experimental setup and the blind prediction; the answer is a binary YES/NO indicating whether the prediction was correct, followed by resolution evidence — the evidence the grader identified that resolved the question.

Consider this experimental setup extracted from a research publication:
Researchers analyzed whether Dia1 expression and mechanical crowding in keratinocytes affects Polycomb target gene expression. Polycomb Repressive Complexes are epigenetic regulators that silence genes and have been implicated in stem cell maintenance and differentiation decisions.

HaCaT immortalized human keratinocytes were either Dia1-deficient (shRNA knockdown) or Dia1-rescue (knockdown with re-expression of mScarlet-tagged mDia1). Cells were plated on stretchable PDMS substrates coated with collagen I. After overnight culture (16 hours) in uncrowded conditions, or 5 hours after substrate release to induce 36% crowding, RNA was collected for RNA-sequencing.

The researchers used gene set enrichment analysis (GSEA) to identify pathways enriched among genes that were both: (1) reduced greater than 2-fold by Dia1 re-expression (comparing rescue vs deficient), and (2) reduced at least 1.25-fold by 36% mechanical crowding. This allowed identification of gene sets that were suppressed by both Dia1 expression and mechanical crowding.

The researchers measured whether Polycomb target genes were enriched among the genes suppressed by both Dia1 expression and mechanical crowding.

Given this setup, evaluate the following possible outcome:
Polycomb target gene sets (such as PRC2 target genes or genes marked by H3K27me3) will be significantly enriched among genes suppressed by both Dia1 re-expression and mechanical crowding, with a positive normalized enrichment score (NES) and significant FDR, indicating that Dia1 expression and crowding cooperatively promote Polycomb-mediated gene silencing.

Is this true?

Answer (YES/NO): NO